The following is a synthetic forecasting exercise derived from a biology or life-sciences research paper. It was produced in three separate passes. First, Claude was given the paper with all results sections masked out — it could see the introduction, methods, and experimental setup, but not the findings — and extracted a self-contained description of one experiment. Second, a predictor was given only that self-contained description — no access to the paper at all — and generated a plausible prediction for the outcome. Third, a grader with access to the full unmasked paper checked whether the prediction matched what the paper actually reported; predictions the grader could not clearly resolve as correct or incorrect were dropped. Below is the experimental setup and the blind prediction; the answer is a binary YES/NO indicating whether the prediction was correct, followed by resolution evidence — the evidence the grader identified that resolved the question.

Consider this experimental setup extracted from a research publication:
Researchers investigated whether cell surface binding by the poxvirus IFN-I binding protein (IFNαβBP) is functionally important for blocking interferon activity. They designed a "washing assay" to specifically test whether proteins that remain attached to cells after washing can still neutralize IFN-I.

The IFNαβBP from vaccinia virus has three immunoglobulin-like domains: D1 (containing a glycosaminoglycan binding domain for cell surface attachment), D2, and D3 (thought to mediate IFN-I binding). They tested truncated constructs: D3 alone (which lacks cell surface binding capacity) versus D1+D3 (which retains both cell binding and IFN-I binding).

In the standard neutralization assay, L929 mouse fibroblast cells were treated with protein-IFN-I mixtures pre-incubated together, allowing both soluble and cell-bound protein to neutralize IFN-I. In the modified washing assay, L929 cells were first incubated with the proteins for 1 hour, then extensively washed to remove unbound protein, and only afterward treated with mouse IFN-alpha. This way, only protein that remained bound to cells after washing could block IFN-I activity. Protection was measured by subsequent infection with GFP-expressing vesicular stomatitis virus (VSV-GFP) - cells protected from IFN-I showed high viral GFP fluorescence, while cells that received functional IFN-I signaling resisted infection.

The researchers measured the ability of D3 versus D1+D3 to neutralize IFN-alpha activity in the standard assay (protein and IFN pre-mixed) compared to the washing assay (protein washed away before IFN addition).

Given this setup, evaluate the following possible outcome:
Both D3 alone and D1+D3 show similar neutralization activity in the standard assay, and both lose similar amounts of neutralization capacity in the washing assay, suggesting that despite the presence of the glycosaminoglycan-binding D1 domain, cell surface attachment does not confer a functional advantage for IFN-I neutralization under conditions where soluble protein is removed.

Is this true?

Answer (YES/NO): NO